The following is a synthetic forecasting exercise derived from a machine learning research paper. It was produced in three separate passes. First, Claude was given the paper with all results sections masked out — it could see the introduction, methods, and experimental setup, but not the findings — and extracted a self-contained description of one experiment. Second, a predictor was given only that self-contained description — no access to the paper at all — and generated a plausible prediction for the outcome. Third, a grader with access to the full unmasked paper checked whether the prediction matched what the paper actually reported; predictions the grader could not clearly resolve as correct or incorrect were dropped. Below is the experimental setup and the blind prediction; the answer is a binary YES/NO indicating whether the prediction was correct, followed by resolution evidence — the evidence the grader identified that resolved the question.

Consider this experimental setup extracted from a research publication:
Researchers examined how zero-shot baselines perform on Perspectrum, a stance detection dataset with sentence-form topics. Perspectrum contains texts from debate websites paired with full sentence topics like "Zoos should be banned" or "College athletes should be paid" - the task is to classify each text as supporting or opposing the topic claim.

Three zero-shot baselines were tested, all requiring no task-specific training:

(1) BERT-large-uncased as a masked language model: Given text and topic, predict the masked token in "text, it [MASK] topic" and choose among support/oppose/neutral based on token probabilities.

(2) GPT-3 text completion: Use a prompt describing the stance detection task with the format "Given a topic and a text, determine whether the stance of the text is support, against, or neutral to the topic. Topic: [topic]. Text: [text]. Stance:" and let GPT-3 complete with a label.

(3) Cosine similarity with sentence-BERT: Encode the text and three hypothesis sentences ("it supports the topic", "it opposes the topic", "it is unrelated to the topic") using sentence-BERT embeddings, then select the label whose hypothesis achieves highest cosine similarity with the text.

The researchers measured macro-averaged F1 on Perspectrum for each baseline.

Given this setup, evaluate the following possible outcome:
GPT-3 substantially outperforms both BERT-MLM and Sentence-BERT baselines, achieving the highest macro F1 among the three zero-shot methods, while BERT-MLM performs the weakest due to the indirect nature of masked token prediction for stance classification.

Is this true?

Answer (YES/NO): NO